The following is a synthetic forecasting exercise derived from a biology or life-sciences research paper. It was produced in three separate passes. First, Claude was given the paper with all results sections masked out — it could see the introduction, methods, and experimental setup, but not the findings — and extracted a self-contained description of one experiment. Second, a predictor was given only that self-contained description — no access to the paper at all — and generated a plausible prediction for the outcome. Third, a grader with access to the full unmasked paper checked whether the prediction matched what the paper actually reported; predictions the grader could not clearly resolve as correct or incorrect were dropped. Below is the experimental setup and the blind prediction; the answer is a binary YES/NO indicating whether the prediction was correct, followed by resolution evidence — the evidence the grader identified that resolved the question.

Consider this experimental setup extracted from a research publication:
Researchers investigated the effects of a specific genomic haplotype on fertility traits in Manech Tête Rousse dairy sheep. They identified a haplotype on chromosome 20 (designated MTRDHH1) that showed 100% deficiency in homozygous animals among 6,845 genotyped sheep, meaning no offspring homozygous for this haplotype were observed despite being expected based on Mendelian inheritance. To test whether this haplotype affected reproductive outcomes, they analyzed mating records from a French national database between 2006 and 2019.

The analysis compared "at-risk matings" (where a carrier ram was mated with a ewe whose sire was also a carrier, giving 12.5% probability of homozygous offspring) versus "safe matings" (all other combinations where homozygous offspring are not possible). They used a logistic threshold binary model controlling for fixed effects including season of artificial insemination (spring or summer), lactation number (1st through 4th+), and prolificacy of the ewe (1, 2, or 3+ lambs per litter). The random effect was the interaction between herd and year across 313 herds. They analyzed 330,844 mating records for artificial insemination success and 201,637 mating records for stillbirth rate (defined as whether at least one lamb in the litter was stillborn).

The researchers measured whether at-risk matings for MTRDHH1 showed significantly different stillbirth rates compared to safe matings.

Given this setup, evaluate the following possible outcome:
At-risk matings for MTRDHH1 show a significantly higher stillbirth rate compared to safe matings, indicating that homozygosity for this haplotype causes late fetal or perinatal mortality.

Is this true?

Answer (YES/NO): YES